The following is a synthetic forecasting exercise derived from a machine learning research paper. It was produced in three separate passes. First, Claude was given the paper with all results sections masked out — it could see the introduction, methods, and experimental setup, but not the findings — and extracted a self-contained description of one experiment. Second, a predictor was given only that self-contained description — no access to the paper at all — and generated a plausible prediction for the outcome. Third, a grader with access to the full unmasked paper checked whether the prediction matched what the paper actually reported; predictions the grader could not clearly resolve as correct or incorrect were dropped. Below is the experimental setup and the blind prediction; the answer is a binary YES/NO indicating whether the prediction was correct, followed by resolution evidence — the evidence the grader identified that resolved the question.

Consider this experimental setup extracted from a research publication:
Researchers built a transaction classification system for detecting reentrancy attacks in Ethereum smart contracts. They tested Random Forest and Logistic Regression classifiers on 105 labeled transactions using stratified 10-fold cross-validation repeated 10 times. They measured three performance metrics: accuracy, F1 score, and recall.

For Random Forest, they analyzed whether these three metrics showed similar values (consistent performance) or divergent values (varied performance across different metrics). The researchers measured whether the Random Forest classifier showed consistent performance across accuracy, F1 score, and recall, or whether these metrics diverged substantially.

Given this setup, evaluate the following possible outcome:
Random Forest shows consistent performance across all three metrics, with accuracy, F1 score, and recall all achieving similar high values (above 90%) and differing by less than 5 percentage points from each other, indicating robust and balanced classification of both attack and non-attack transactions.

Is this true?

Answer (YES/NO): YES